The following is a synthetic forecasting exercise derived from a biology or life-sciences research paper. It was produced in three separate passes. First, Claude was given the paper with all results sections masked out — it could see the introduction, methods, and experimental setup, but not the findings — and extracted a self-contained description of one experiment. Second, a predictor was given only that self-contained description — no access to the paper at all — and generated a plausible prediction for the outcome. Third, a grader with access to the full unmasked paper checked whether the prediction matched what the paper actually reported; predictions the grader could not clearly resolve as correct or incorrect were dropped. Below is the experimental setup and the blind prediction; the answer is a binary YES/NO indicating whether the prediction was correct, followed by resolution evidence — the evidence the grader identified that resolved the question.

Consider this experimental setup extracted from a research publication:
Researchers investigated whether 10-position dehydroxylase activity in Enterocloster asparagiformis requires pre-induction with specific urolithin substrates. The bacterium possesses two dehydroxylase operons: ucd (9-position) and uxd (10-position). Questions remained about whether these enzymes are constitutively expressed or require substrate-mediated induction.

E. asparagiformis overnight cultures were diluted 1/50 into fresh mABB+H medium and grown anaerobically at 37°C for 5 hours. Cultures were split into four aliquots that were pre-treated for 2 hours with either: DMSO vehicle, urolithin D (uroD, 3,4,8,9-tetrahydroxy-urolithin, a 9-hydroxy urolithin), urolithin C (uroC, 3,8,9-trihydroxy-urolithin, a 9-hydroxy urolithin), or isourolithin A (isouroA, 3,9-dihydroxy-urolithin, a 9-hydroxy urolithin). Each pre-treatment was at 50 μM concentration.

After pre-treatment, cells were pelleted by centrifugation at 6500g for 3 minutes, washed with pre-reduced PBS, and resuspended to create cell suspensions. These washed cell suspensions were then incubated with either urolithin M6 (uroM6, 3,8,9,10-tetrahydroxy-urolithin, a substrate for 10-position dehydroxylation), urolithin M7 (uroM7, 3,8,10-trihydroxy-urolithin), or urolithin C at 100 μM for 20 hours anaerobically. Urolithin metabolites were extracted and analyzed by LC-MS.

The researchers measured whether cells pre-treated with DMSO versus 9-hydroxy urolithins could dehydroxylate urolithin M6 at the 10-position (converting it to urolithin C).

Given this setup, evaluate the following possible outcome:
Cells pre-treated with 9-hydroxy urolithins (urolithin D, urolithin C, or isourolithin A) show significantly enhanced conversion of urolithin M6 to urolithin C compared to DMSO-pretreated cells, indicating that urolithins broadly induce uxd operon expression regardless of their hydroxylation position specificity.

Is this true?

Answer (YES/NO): NO